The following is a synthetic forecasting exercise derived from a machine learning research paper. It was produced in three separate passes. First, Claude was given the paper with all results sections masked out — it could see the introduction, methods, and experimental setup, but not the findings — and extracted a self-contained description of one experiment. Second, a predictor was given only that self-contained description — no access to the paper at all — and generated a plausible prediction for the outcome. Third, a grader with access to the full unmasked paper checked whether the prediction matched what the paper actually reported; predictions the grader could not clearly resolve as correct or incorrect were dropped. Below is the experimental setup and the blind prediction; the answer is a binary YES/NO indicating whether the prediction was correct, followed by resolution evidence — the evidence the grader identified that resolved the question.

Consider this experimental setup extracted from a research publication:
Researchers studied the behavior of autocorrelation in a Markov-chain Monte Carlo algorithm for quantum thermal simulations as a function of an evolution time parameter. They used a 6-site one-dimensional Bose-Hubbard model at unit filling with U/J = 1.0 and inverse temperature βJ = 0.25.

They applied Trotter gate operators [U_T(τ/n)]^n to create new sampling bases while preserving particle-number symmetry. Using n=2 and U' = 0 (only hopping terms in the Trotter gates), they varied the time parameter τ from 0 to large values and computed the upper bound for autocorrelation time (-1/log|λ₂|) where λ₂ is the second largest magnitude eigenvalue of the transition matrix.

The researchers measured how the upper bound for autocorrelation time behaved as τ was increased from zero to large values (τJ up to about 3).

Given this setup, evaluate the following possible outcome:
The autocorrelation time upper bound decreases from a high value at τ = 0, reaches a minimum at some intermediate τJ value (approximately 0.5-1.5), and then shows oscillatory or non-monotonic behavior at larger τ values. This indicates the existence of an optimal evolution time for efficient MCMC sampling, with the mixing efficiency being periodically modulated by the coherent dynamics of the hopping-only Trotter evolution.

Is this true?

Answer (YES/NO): YES